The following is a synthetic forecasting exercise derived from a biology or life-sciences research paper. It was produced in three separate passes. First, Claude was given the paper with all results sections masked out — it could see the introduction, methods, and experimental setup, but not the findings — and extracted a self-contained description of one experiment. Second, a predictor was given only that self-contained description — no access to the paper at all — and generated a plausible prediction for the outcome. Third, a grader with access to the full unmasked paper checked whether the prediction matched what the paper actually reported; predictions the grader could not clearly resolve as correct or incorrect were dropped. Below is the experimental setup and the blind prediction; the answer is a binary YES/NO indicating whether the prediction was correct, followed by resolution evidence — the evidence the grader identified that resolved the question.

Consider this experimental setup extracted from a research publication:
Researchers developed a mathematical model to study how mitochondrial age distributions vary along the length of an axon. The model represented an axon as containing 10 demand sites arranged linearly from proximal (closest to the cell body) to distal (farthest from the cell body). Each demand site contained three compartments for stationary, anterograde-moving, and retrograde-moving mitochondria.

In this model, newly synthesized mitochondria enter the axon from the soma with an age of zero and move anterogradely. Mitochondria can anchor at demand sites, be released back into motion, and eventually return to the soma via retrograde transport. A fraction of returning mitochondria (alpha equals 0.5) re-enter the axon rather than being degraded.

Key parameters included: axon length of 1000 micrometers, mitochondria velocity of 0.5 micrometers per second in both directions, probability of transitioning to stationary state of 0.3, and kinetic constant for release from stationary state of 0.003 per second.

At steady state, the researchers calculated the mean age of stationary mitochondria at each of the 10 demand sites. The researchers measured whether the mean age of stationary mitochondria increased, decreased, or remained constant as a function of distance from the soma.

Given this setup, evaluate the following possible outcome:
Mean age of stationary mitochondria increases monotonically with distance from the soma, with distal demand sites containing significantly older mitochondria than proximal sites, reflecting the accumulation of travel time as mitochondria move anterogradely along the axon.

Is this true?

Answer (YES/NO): YES